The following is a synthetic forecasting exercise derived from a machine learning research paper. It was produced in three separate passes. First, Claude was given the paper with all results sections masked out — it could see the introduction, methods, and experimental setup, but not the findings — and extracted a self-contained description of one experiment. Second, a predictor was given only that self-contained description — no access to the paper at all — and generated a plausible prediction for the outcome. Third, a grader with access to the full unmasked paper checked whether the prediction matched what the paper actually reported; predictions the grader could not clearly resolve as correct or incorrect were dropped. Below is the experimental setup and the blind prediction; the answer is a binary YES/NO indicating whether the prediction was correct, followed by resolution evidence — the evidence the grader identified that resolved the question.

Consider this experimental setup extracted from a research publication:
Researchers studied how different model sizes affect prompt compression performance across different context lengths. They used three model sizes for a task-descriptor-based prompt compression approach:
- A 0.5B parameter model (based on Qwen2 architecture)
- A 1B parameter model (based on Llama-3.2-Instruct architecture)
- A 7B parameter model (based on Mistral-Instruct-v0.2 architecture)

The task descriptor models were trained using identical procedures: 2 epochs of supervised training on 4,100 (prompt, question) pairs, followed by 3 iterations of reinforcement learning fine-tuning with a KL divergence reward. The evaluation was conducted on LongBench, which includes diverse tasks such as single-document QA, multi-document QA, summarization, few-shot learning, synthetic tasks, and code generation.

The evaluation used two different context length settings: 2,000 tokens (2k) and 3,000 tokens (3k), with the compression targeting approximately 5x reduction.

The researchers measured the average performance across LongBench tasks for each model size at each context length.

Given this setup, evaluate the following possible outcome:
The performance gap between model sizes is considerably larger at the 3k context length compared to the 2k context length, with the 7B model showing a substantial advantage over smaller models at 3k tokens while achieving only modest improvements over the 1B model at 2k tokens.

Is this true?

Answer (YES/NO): NO